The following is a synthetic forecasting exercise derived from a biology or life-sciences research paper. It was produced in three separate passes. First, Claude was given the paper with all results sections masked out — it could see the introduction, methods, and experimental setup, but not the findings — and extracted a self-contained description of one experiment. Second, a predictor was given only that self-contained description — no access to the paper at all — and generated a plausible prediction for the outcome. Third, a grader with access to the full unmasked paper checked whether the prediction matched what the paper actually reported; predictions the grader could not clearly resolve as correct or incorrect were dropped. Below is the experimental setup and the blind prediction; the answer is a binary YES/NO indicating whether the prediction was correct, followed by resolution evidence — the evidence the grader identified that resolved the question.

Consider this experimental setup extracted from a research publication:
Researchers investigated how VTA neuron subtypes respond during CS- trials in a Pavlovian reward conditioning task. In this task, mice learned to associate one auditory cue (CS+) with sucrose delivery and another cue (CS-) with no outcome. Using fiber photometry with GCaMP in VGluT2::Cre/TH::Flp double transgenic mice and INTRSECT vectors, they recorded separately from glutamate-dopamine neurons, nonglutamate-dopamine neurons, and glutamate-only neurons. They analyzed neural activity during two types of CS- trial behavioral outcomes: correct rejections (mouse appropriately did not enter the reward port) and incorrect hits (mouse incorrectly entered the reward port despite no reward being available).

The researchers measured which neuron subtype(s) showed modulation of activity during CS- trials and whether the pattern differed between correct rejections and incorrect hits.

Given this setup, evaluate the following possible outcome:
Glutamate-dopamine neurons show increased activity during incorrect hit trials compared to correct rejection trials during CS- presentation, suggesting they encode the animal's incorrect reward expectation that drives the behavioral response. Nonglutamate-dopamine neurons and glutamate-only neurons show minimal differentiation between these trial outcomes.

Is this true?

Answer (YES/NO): NO